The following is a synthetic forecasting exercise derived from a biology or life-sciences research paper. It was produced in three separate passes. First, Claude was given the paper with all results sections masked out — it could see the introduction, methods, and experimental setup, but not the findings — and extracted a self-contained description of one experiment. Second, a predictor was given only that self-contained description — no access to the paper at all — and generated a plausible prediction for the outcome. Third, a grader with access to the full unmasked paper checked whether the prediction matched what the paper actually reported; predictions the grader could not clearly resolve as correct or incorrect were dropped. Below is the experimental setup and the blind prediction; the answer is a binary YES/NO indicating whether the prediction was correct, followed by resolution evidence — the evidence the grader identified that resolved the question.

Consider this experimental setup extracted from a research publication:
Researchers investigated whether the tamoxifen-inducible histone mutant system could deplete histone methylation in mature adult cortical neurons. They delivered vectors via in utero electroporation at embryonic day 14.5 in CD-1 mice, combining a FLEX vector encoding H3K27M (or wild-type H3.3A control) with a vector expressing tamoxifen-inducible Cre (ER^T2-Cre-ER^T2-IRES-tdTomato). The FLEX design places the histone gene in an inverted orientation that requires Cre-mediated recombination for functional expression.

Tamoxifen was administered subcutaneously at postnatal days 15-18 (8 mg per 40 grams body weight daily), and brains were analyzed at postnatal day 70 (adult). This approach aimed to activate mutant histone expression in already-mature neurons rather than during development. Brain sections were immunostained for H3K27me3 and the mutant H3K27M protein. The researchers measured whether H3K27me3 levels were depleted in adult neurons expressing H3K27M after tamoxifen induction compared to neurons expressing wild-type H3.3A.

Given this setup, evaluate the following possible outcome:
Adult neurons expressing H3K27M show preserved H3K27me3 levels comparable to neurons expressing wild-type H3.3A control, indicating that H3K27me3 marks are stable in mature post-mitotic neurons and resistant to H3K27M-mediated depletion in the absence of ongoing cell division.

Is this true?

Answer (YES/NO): NO